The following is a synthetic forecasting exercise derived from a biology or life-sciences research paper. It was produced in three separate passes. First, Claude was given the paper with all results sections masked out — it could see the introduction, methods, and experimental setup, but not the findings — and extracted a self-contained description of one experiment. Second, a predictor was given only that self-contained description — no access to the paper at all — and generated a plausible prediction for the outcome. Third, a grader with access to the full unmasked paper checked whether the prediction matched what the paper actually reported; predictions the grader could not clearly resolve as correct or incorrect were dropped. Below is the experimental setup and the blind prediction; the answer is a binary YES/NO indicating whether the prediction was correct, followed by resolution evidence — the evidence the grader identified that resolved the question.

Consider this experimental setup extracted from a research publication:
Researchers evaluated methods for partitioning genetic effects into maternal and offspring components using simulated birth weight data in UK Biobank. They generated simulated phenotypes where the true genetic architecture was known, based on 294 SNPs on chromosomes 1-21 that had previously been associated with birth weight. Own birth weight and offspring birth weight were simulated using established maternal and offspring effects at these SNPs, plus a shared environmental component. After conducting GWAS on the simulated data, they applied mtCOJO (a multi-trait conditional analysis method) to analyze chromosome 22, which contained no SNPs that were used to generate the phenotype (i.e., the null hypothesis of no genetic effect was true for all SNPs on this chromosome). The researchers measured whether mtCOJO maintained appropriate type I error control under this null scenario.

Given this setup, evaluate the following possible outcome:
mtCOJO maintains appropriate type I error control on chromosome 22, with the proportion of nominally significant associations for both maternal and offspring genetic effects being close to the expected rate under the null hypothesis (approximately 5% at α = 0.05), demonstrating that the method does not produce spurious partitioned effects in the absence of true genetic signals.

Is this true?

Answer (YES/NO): NO